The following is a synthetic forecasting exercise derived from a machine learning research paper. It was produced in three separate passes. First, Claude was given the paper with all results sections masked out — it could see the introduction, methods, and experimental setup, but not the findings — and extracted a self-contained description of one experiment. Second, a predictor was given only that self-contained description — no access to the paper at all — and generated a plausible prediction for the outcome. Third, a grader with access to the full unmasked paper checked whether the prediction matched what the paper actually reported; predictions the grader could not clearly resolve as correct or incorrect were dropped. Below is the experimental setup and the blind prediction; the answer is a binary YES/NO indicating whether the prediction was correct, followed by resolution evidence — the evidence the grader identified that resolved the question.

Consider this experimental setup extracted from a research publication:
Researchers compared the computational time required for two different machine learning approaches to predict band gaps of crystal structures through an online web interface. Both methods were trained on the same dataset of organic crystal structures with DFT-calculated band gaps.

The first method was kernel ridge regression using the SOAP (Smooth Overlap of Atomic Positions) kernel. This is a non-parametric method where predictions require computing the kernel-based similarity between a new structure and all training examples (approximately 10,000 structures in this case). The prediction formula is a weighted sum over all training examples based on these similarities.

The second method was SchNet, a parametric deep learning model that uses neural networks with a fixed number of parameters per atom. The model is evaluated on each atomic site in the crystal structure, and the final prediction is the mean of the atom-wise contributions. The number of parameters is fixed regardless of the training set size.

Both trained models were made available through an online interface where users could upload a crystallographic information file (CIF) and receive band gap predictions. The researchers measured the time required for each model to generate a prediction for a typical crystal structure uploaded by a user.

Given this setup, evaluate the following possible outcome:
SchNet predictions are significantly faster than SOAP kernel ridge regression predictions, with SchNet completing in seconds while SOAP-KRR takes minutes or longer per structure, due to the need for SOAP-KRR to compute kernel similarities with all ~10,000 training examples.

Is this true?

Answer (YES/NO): NO